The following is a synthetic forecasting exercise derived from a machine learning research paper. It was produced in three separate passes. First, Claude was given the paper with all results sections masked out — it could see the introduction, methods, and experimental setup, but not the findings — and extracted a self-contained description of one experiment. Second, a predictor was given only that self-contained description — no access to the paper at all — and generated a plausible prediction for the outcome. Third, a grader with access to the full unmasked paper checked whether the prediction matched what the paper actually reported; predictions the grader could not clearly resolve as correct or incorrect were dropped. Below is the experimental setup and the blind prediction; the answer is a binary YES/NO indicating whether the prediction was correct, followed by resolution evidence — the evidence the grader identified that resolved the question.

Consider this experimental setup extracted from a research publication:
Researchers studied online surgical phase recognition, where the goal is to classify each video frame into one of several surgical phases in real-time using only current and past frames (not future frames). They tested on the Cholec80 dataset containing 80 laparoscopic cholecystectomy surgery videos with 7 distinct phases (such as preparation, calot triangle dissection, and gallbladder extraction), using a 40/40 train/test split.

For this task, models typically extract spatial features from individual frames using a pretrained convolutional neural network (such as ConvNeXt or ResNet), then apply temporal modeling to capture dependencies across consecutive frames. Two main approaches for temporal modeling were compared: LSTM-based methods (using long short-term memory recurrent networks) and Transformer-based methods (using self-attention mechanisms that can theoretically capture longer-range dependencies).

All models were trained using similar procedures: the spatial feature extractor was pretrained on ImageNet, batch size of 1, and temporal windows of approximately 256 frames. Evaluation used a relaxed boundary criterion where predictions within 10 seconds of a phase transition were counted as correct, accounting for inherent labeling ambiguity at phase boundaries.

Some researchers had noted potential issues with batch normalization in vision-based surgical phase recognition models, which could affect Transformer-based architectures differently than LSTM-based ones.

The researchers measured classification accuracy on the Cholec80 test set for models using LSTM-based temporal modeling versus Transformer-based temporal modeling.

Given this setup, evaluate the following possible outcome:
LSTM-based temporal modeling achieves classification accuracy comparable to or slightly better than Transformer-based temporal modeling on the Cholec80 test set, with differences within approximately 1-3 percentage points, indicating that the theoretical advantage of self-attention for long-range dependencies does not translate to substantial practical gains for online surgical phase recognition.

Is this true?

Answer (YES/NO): YES